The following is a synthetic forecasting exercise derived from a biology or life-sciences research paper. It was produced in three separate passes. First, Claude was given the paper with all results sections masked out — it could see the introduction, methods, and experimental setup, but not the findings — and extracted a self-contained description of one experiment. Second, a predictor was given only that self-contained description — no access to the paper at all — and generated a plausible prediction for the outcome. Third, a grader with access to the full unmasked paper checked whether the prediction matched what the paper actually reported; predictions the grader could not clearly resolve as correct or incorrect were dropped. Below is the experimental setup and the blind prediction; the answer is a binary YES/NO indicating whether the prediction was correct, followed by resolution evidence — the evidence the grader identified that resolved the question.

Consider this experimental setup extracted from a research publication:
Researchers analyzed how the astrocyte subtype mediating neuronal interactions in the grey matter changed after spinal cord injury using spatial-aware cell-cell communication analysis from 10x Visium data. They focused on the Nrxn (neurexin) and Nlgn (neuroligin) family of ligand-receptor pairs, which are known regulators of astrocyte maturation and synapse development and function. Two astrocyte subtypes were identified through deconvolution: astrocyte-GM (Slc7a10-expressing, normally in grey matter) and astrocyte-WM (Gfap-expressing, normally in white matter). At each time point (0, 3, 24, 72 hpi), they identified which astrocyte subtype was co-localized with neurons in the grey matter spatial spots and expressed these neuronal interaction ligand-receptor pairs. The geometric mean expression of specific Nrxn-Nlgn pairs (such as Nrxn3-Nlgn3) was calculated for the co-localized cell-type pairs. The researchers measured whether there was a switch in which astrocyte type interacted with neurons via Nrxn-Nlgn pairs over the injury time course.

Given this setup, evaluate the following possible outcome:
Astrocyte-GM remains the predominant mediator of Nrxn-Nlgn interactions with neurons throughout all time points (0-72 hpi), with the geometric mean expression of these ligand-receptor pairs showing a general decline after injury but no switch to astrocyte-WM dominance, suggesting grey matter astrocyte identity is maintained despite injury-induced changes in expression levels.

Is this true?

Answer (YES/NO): NO